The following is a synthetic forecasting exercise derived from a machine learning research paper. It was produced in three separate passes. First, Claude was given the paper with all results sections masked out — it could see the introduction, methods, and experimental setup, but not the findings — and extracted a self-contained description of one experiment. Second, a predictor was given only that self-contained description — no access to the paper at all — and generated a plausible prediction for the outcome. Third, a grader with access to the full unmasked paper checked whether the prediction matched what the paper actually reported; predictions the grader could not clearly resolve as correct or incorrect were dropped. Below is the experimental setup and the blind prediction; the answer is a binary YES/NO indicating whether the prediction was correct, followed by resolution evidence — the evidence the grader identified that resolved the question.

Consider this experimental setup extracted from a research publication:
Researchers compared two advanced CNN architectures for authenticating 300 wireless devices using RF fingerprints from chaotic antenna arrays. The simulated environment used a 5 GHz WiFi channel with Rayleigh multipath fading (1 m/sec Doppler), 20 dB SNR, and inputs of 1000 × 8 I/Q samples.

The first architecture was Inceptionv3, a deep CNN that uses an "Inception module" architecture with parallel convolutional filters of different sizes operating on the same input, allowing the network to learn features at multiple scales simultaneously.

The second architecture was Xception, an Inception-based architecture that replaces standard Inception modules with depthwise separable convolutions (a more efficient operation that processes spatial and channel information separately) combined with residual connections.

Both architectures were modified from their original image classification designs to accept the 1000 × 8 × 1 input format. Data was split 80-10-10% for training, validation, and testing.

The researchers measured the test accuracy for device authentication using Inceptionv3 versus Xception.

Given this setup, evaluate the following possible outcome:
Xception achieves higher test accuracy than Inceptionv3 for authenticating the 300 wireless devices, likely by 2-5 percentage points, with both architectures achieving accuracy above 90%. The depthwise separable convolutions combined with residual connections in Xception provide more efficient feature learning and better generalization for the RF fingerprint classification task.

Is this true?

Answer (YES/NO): NO